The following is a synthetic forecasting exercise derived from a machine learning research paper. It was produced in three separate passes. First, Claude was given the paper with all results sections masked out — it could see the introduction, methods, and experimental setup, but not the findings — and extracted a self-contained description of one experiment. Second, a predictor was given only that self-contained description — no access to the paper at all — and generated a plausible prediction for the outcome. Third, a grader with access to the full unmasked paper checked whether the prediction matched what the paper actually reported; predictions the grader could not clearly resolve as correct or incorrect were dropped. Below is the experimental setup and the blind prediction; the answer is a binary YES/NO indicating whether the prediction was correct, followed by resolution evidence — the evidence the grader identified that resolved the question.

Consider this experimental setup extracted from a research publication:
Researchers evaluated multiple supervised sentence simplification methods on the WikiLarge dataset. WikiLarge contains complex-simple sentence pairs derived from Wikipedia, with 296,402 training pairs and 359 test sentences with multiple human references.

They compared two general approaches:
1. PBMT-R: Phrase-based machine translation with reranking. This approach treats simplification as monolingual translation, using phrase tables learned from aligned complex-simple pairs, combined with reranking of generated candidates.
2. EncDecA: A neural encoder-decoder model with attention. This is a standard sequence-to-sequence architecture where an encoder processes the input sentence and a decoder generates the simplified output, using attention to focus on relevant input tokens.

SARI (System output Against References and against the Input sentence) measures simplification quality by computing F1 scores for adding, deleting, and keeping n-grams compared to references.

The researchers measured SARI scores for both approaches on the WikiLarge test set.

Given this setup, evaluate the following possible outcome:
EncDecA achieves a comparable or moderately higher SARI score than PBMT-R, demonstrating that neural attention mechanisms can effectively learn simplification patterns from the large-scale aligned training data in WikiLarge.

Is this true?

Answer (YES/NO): NO